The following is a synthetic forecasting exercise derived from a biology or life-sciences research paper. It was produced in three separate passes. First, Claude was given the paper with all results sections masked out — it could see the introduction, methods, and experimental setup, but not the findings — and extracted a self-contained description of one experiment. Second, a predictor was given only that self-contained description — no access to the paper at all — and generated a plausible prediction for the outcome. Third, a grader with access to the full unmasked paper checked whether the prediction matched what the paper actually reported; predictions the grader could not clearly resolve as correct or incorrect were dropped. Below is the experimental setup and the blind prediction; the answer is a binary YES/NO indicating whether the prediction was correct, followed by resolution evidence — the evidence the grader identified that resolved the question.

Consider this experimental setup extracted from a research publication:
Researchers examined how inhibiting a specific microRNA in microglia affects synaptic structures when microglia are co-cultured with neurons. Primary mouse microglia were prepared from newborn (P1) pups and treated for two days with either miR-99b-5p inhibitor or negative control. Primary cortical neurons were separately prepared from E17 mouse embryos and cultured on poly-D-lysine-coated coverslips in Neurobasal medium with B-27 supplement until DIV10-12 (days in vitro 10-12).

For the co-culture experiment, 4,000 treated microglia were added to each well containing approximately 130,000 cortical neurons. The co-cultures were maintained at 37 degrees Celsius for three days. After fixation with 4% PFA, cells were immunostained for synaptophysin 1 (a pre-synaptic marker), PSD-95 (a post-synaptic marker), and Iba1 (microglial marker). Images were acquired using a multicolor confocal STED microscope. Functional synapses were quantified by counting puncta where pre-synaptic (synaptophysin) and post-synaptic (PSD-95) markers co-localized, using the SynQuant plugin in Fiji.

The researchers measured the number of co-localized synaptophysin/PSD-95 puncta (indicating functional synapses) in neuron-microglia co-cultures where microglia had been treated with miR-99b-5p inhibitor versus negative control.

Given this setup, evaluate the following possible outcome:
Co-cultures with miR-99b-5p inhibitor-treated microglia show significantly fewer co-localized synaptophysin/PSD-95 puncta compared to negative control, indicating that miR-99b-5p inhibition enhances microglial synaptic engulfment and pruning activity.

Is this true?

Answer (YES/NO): YES